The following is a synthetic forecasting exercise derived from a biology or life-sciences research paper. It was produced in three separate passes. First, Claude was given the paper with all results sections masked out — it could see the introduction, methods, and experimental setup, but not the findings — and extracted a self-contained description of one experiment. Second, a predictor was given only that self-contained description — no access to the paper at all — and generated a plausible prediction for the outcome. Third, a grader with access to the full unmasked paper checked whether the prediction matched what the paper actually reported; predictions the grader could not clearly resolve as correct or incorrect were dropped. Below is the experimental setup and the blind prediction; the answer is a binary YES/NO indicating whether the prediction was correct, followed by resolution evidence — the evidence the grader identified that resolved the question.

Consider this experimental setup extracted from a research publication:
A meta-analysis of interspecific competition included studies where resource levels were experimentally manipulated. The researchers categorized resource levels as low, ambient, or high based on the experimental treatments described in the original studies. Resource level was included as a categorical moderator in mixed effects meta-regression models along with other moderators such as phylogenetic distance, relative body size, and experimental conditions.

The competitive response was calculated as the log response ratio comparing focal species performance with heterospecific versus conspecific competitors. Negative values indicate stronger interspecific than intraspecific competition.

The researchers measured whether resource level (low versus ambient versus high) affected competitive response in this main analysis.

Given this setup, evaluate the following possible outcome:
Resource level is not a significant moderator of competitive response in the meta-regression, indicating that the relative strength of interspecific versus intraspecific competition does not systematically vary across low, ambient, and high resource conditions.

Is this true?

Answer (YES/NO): YES